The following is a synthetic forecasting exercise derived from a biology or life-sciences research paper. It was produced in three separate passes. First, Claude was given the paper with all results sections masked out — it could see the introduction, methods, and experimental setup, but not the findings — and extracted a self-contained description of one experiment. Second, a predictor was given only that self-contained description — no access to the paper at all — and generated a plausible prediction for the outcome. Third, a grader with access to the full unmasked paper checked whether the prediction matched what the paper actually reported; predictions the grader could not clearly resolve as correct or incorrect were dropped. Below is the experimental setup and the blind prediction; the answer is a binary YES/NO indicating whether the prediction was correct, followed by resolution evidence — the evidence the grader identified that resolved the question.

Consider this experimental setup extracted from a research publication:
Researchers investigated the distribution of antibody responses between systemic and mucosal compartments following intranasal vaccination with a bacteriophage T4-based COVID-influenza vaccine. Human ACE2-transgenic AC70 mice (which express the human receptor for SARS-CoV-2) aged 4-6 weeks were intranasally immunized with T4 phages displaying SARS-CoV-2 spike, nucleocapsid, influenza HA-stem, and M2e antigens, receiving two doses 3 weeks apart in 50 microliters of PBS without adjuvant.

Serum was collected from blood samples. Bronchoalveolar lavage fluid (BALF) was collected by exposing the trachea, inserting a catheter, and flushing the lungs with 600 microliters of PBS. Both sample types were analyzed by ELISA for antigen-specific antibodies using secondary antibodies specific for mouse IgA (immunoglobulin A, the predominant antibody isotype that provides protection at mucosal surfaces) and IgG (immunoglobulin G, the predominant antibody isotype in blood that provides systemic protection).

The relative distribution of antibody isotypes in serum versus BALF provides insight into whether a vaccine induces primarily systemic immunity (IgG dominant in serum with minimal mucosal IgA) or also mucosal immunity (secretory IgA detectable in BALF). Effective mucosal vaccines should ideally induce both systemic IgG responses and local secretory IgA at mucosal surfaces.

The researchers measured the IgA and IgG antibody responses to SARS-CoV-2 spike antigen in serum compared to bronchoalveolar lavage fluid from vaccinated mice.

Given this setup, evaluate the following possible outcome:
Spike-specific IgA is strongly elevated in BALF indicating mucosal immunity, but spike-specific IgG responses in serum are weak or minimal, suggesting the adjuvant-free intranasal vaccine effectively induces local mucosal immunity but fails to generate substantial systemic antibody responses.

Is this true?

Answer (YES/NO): NO